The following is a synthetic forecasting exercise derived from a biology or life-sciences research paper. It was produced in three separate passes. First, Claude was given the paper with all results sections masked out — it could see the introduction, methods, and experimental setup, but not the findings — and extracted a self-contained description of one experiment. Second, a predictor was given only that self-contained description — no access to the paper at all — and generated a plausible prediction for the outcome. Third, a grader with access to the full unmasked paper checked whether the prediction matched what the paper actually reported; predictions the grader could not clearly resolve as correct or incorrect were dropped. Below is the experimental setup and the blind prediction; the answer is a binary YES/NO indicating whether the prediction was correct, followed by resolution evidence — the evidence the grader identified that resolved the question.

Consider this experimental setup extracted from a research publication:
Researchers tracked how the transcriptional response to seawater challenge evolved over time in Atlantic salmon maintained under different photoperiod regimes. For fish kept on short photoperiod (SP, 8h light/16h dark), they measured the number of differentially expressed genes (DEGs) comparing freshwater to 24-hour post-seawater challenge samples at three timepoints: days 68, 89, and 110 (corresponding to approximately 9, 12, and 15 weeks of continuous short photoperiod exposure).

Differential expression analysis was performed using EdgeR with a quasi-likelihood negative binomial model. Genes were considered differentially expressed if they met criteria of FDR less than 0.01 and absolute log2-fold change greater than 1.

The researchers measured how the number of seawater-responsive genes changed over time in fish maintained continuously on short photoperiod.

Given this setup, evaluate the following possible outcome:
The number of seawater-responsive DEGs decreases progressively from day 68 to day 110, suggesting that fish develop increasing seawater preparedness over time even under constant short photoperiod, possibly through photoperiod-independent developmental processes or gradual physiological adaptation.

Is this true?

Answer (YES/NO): NO